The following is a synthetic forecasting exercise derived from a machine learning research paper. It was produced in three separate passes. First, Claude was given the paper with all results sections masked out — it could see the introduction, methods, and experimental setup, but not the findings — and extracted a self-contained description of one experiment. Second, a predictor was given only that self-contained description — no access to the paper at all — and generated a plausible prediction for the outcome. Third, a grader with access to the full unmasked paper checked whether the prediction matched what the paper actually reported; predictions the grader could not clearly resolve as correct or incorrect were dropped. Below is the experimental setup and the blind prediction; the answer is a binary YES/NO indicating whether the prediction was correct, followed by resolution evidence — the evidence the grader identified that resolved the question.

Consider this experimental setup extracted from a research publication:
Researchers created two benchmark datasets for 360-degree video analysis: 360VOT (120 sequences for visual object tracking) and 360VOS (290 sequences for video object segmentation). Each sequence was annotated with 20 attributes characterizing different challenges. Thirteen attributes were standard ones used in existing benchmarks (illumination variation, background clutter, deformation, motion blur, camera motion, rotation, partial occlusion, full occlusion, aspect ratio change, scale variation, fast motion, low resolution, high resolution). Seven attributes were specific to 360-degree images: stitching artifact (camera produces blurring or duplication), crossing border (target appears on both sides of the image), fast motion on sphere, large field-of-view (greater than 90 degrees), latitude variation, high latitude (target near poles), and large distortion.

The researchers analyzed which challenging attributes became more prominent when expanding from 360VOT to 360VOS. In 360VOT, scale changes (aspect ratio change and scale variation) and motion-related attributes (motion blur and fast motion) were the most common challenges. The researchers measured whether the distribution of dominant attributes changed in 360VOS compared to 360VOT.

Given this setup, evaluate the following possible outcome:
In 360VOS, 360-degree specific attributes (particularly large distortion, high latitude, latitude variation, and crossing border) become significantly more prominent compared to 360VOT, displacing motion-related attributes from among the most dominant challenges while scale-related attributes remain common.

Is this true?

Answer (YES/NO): NO